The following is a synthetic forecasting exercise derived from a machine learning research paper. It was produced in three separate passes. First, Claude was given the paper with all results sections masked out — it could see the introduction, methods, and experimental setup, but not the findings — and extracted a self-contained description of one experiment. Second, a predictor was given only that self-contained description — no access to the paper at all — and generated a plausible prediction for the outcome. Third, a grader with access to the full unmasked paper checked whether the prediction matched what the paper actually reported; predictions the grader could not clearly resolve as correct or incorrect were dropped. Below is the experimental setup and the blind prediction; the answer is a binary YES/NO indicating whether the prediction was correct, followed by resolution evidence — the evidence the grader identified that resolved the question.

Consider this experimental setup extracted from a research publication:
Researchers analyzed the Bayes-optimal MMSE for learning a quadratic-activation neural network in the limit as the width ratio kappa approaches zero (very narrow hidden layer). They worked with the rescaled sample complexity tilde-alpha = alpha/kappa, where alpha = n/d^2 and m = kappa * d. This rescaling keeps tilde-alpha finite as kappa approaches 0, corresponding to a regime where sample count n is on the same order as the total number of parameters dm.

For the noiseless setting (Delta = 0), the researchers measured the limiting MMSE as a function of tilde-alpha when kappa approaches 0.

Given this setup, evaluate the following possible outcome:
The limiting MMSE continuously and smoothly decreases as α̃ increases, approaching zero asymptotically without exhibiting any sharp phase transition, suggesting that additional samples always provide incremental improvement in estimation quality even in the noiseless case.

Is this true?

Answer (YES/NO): NO